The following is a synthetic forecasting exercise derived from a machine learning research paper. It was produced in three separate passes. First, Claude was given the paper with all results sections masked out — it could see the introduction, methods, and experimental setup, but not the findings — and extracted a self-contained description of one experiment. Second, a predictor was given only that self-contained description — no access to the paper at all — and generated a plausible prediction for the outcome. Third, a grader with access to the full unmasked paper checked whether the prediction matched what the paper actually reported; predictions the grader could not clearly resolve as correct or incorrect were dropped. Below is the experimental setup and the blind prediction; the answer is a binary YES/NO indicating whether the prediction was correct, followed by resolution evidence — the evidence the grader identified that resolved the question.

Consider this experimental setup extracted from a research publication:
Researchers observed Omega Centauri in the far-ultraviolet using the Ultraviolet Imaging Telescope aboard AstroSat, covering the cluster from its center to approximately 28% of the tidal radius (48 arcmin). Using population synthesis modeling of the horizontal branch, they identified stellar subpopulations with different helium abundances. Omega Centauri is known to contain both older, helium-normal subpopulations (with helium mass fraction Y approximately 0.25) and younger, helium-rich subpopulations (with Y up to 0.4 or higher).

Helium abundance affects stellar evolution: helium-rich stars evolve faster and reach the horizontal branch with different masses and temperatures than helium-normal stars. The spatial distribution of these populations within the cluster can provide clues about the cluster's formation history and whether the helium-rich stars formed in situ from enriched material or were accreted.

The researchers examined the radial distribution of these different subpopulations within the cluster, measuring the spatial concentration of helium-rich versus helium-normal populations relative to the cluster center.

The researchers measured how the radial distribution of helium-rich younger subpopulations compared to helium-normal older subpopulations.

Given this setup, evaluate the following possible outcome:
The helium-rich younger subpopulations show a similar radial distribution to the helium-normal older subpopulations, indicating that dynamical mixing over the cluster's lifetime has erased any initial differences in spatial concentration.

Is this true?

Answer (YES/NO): NO